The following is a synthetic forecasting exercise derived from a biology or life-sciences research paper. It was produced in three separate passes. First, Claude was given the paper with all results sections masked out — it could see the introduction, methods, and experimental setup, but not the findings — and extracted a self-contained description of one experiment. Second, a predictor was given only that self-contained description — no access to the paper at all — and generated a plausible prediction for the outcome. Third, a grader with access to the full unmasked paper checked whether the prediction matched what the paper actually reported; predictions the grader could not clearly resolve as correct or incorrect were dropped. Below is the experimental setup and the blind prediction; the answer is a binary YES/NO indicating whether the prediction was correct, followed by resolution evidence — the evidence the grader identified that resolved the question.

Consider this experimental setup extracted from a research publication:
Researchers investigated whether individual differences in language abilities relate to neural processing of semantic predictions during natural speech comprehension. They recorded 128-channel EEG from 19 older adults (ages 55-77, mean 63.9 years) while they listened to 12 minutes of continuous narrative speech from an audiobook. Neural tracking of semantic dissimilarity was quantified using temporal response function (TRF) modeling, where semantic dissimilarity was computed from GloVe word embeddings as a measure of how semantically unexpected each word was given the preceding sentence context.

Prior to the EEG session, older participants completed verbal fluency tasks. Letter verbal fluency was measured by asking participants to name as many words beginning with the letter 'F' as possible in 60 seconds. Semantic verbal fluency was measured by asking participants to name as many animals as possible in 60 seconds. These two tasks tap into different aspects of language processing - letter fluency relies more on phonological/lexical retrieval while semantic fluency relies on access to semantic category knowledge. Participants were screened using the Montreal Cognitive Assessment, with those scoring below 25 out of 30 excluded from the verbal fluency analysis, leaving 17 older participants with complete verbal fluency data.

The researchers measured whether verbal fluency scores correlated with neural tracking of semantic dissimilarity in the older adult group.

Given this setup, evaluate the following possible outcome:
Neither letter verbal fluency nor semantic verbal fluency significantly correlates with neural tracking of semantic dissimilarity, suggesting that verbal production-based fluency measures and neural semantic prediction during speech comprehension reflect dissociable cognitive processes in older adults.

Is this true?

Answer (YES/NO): NO